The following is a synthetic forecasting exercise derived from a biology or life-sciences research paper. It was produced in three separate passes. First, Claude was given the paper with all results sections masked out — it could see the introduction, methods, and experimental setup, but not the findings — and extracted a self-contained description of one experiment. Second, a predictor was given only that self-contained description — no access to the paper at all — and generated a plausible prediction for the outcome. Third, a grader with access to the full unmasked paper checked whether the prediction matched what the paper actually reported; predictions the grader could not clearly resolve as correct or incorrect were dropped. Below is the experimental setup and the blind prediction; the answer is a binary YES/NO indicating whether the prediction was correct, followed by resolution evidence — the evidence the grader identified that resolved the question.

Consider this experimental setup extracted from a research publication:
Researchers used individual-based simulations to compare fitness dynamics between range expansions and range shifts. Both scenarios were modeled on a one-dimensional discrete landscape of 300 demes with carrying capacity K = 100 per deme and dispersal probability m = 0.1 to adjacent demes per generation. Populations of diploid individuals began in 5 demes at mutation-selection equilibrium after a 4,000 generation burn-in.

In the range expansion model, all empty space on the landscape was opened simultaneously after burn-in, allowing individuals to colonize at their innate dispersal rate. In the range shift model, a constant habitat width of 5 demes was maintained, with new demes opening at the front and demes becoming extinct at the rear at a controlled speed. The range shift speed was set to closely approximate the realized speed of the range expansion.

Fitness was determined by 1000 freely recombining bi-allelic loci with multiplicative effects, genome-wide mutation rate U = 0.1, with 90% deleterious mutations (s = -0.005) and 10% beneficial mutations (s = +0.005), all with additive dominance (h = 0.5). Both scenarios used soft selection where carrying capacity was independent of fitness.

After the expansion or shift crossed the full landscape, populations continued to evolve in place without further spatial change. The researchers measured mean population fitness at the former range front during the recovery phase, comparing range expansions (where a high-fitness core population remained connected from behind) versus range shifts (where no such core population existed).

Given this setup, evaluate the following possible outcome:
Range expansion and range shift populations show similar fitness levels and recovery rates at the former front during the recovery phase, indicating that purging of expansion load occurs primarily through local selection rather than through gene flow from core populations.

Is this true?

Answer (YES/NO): NO